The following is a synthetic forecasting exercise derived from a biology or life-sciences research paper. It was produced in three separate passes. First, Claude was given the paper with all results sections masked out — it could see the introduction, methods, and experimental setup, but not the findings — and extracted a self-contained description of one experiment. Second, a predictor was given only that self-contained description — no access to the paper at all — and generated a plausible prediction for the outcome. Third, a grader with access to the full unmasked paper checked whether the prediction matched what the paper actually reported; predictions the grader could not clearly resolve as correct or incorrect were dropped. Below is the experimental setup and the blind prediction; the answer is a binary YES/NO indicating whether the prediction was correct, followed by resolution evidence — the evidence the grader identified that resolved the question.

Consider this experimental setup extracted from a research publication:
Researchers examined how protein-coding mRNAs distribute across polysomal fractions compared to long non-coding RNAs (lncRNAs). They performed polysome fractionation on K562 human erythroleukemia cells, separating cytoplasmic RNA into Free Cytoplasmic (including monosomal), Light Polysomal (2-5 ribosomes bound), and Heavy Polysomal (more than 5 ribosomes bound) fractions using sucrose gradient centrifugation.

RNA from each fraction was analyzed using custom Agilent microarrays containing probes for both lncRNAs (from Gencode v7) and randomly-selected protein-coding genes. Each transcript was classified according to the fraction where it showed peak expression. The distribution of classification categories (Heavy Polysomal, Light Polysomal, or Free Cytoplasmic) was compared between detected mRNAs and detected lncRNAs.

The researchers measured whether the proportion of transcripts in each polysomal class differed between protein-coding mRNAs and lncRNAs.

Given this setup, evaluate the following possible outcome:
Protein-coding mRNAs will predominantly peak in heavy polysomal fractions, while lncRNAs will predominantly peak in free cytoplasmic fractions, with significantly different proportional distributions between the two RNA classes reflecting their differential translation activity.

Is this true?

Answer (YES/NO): NO